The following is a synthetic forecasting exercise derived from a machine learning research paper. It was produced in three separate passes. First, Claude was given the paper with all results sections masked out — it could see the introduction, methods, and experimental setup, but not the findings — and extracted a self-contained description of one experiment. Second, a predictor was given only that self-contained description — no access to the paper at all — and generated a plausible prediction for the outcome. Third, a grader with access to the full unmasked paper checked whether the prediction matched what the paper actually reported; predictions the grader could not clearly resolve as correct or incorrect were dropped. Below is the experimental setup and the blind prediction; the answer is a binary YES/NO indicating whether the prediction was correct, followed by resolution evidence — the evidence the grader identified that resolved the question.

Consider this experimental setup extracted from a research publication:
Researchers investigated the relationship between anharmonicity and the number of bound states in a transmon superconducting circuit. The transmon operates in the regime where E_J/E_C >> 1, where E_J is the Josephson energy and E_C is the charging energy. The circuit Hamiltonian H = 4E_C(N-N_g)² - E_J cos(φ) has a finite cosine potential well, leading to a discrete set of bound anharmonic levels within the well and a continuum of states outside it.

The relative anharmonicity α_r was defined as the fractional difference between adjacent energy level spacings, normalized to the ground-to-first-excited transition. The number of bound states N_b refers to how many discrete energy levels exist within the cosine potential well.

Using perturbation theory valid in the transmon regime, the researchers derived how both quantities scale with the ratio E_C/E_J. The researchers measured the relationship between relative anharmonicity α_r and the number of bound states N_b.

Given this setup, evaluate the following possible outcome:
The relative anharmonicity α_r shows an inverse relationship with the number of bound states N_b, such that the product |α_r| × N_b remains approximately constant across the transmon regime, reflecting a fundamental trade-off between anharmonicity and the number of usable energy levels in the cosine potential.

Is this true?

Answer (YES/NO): YES